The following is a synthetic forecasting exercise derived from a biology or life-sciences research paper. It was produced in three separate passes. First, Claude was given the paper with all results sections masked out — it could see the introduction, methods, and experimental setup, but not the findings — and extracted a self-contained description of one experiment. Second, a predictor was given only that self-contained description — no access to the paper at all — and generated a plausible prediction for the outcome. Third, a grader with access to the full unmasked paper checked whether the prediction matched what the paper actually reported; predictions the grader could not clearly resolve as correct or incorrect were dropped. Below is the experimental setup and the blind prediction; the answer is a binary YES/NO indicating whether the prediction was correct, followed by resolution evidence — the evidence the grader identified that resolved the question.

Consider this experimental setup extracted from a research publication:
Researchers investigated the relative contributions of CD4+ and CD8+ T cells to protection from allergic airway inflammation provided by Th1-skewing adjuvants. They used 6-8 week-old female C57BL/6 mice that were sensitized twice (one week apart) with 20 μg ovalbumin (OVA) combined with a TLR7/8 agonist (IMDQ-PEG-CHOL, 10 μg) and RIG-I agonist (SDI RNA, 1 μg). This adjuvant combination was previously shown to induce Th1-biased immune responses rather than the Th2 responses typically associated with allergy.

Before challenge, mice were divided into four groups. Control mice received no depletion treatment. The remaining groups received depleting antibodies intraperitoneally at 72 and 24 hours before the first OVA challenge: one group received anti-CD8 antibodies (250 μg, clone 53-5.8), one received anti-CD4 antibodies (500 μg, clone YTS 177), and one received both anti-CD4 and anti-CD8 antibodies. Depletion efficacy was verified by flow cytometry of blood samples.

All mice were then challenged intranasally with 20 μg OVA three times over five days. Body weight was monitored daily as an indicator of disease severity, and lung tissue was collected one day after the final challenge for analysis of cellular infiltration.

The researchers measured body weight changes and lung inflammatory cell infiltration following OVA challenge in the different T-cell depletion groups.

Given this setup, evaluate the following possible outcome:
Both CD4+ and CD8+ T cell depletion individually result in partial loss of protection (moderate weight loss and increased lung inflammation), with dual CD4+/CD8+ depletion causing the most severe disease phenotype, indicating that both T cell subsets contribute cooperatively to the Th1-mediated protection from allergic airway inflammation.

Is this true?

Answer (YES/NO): NO